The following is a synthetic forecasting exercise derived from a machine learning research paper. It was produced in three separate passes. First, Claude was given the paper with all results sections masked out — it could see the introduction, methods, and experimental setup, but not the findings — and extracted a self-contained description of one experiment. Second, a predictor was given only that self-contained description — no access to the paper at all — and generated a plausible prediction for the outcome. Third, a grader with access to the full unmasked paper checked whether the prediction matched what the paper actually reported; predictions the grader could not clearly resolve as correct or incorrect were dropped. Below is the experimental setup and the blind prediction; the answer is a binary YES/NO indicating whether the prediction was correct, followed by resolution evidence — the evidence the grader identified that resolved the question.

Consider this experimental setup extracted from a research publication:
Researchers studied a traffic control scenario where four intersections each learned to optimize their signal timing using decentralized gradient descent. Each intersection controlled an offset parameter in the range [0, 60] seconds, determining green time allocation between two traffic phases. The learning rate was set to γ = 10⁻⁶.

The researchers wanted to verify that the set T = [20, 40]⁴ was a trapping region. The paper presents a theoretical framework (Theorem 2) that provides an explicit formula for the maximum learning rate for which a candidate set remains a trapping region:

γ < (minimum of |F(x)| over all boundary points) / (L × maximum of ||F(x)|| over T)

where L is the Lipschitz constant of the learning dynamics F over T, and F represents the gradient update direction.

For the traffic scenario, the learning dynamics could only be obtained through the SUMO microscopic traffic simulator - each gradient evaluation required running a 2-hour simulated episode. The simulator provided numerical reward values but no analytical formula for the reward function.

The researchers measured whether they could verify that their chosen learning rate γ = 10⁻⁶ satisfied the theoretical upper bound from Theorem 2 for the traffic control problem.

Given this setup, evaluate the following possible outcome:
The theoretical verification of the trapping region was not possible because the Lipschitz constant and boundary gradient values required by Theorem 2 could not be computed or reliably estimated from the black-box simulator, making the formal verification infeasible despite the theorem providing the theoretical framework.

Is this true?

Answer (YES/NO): YES